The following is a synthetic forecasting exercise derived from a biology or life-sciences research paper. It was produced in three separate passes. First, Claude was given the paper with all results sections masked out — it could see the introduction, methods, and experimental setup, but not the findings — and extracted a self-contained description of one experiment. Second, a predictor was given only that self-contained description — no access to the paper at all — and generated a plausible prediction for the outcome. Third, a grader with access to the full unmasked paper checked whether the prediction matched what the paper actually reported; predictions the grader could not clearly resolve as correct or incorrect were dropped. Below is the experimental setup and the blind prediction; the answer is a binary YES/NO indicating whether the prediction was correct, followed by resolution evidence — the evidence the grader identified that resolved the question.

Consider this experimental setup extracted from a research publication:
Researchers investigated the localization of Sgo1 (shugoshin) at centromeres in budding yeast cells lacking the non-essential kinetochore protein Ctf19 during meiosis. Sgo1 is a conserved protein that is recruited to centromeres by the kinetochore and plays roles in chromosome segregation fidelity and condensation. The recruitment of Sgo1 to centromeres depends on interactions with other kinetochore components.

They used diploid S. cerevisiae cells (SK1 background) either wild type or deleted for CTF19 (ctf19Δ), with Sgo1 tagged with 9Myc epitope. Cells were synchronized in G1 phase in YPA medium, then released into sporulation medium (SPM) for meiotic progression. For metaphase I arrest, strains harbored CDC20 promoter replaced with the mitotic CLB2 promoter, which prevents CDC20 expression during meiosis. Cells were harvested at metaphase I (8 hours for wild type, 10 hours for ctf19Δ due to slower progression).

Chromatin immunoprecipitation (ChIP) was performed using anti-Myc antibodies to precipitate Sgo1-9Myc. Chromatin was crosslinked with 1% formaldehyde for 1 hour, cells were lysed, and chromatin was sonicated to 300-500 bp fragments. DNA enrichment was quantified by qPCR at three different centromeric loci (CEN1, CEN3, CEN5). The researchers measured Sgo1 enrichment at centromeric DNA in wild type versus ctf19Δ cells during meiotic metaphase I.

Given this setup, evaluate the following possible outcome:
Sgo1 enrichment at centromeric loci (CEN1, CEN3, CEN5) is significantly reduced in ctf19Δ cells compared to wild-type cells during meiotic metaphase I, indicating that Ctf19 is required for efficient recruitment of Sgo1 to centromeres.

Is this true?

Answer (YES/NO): YES